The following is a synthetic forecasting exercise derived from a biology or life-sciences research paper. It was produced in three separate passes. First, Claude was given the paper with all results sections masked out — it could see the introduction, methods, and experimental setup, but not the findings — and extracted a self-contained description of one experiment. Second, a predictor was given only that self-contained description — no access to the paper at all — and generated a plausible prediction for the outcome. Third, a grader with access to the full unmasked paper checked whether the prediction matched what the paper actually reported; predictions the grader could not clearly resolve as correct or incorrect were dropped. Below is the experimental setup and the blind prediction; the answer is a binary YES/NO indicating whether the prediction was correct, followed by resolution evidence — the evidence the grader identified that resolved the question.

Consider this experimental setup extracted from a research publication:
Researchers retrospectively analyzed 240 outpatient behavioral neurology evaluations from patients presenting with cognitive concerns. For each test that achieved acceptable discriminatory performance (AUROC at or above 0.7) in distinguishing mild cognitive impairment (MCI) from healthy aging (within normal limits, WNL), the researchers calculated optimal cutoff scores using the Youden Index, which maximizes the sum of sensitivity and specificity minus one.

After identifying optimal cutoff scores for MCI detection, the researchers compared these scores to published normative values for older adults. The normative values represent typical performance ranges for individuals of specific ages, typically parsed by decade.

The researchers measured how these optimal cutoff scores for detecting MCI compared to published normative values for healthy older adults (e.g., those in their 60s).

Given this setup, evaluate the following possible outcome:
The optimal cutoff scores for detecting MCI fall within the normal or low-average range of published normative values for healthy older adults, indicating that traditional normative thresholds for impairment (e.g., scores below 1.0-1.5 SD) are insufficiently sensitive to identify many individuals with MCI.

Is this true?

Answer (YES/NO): YES